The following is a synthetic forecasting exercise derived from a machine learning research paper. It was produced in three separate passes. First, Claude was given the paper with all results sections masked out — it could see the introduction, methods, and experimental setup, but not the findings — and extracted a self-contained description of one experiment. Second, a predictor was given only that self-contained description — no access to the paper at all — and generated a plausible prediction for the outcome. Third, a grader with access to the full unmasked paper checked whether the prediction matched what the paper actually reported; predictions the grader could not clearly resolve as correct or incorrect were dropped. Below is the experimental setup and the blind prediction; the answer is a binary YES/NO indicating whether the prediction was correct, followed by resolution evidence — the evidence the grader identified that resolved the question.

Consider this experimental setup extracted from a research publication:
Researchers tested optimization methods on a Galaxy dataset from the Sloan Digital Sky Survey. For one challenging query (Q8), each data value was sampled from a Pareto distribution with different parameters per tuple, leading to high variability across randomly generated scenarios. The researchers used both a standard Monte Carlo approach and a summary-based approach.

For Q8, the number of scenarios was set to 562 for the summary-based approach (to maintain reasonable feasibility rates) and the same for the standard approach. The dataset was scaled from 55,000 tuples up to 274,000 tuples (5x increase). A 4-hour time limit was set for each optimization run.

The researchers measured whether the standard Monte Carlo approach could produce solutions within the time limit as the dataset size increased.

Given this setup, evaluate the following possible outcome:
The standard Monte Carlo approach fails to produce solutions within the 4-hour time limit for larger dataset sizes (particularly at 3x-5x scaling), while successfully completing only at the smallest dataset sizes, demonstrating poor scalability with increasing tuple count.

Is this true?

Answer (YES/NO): YES